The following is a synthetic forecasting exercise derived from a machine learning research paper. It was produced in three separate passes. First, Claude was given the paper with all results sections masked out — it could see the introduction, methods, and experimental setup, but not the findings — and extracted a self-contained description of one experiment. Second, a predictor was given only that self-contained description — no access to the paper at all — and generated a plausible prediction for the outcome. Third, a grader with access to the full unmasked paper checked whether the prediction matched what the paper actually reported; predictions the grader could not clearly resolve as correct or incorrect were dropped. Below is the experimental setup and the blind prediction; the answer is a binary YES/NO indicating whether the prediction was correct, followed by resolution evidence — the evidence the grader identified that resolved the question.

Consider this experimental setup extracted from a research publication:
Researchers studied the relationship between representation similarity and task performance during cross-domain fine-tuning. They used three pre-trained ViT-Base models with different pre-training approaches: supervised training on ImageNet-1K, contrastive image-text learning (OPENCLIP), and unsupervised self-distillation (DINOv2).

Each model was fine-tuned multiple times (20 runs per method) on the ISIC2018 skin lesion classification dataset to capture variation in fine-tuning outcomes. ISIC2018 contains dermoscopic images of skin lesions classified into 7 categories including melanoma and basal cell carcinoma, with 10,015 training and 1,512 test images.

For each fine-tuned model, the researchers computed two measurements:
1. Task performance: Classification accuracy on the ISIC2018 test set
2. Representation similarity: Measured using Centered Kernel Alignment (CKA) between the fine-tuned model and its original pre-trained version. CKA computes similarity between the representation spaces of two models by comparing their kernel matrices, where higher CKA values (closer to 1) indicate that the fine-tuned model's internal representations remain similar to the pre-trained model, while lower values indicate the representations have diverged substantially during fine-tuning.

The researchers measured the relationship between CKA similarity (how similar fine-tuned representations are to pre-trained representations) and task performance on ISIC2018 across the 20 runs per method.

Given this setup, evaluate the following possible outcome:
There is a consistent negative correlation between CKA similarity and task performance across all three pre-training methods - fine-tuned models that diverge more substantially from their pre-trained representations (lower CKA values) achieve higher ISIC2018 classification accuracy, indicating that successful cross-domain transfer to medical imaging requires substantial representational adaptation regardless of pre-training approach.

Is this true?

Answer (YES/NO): NO